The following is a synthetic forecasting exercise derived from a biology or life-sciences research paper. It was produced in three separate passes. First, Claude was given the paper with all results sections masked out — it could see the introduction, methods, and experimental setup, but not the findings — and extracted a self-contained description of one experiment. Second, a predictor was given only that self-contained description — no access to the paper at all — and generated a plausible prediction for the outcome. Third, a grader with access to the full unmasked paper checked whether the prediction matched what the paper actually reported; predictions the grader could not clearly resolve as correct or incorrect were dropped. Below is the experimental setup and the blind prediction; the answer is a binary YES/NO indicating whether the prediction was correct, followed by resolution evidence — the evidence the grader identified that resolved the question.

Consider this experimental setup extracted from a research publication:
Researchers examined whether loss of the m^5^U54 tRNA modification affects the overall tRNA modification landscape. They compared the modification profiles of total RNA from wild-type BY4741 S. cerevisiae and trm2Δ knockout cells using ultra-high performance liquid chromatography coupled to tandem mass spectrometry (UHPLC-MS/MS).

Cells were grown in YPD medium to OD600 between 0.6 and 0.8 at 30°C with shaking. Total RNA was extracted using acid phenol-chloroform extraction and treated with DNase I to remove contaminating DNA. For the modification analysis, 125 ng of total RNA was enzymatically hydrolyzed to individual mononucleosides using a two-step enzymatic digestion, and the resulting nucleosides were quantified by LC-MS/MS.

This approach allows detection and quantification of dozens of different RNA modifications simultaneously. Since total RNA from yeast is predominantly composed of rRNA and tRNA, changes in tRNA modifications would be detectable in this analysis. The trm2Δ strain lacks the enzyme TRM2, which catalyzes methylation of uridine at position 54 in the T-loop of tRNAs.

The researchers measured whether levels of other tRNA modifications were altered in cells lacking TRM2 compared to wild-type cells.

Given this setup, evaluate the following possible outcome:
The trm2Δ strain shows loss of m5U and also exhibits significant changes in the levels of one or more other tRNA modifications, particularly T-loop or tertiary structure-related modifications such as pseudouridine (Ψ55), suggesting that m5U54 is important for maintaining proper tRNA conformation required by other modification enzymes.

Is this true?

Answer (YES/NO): NO